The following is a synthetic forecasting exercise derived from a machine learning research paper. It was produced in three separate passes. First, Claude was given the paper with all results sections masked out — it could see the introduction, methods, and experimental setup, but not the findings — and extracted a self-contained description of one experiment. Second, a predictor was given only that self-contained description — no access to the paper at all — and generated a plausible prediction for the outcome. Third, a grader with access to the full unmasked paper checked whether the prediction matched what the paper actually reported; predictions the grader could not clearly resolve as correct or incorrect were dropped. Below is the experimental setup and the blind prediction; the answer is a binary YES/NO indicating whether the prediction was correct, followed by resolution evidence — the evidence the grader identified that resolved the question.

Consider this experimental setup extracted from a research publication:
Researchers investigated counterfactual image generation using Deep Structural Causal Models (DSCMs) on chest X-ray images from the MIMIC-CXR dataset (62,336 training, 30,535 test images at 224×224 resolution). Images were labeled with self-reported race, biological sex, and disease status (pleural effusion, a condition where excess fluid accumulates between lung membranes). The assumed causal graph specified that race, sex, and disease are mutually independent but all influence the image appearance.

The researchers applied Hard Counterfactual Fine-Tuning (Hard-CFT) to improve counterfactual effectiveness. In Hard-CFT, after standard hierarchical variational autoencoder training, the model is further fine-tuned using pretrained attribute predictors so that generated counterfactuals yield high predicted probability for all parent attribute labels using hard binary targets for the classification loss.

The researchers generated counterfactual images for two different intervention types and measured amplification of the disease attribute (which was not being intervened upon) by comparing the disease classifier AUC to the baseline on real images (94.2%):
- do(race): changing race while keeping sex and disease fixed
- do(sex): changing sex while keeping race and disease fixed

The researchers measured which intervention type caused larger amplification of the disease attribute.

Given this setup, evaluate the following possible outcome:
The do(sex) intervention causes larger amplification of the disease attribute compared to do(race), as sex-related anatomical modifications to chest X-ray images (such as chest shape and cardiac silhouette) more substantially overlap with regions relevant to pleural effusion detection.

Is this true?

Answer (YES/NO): YES